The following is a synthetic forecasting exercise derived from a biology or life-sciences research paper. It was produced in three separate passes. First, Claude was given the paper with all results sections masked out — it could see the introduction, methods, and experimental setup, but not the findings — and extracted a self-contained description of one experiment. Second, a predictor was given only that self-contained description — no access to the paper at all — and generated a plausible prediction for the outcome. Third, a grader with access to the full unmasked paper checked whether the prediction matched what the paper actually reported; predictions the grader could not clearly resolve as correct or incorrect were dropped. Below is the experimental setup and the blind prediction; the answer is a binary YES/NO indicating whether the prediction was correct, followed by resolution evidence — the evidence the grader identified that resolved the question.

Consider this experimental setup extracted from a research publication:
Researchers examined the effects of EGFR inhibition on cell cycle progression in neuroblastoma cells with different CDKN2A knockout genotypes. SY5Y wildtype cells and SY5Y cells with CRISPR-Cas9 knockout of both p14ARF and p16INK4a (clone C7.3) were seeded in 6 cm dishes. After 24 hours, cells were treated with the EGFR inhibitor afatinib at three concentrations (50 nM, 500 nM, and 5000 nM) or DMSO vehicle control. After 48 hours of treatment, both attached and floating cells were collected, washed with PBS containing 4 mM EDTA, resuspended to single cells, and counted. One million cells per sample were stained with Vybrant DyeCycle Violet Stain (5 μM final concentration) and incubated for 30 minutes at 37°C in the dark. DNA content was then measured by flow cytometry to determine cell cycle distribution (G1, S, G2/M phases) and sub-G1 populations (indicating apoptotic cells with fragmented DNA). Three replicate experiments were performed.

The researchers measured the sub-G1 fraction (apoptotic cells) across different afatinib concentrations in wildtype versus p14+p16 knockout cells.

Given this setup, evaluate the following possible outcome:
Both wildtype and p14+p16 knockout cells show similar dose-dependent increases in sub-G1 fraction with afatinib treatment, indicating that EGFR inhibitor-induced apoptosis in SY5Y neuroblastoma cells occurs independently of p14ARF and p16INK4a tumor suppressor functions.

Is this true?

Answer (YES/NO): NO